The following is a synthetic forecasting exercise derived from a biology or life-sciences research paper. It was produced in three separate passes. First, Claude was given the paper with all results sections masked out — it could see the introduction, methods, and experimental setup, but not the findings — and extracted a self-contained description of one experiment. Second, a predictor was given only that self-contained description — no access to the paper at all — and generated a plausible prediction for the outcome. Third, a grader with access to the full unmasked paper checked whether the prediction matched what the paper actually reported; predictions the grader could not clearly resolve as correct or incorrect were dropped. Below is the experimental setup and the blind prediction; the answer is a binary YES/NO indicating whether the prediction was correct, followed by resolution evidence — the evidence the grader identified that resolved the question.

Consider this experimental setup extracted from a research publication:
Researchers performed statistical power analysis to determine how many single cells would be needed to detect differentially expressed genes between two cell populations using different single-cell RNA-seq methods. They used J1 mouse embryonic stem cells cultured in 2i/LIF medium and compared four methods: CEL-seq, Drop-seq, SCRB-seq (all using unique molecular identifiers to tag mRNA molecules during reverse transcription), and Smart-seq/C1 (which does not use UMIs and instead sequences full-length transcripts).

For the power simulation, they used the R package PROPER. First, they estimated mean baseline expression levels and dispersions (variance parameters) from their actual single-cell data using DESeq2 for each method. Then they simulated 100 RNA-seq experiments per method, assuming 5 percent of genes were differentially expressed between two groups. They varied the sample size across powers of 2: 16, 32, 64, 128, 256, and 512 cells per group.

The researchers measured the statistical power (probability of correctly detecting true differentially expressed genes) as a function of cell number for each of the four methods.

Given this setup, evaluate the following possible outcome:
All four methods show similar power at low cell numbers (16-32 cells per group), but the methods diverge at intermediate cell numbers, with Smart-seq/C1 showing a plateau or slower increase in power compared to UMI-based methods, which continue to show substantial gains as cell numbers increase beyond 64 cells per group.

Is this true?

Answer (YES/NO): NO